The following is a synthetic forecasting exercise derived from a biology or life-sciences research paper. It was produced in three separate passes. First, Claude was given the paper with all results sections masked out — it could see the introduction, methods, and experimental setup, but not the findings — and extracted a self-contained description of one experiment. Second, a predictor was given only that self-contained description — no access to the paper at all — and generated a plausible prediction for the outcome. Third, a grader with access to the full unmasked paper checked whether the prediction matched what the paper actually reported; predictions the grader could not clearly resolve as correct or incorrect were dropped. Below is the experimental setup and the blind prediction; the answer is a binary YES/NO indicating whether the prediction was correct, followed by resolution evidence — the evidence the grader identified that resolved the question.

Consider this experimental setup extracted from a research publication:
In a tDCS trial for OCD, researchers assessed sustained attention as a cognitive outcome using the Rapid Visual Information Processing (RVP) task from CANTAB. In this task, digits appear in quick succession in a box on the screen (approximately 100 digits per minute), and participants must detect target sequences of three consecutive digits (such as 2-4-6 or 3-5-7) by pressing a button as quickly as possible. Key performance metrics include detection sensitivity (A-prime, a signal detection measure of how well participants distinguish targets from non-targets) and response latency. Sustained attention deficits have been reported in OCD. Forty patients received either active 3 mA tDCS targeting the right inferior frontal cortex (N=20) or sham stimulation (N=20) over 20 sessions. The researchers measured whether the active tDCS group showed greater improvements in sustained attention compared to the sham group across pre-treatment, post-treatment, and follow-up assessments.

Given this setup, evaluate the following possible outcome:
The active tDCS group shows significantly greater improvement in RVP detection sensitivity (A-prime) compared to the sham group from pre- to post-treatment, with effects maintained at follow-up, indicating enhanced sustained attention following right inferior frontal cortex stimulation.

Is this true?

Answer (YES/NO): NO